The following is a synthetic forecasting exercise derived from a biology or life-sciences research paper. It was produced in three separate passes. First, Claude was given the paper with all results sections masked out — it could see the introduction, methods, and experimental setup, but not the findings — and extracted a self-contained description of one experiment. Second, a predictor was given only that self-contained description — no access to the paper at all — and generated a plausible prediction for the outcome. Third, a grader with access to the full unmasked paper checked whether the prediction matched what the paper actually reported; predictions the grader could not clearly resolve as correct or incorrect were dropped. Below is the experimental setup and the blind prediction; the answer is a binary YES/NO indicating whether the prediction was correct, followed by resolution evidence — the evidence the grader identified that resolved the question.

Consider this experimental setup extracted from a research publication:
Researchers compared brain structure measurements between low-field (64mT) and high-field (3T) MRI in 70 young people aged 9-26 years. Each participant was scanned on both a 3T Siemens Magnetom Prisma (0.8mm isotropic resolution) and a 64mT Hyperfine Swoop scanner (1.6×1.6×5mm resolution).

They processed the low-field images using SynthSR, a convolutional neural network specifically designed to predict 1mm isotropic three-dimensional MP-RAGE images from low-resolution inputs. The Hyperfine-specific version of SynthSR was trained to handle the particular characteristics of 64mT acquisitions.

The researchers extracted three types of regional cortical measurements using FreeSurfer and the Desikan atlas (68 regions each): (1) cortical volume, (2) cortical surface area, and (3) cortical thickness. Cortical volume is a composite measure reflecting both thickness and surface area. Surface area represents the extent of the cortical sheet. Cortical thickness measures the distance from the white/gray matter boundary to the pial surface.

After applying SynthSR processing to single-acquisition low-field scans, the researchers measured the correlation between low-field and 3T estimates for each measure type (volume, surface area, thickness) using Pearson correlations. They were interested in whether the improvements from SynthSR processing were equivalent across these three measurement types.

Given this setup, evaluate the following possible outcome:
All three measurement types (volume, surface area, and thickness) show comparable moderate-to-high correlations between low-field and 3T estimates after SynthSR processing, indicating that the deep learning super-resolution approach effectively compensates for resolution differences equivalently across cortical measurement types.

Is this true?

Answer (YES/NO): NO